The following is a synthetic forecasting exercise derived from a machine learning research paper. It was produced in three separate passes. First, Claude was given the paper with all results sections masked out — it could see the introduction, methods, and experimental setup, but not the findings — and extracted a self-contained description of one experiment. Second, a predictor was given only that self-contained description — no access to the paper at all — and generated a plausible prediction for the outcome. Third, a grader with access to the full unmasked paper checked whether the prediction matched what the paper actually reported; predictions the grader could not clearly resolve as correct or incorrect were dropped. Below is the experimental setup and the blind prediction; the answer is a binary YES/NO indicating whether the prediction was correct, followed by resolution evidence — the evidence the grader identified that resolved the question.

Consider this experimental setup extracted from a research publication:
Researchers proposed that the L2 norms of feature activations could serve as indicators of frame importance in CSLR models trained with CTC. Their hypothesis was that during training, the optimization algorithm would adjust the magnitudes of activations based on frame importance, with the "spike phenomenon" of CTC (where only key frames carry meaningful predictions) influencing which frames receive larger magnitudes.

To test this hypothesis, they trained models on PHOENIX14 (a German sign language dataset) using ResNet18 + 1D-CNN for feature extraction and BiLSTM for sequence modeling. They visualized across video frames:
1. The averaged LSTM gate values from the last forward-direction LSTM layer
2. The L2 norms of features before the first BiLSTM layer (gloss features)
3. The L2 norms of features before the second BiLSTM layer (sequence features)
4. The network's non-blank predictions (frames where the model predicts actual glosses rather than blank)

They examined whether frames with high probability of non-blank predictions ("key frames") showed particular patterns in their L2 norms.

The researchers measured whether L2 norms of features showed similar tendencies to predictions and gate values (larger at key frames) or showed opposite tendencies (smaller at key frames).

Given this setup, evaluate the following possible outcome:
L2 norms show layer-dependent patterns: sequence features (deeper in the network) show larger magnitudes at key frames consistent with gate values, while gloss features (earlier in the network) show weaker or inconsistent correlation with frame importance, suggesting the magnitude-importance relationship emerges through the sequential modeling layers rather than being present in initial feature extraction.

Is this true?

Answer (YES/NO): NO